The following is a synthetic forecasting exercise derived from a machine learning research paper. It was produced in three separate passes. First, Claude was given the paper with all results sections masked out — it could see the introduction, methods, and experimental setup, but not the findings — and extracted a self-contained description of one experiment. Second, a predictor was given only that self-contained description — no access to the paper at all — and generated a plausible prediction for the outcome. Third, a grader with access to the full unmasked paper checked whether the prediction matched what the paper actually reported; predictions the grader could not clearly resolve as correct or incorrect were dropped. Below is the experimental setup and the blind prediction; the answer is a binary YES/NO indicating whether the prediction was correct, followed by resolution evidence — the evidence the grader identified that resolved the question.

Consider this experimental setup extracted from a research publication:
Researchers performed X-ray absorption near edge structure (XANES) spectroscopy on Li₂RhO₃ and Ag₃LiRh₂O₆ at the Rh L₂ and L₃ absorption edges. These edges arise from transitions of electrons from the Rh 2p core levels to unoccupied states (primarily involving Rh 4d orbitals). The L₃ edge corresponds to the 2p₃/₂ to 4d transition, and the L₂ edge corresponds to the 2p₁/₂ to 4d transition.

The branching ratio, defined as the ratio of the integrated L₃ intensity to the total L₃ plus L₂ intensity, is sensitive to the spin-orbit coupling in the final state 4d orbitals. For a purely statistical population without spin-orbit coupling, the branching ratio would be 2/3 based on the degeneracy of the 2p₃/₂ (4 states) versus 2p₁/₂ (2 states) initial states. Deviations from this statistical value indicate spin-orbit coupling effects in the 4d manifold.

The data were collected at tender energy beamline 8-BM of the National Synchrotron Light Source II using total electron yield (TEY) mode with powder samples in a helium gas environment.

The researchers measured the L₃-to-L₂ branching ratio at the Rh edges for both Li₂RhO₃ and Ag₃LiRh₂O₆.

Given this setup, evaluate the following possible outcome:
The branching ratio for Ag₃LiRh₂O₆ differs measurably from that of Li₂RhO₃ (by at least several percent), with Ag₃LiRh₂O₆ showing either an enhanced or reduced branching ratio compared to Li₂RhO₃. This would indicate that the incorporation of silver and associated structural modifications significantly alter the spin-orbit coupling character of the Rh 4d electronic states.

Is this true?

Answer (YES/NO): YES